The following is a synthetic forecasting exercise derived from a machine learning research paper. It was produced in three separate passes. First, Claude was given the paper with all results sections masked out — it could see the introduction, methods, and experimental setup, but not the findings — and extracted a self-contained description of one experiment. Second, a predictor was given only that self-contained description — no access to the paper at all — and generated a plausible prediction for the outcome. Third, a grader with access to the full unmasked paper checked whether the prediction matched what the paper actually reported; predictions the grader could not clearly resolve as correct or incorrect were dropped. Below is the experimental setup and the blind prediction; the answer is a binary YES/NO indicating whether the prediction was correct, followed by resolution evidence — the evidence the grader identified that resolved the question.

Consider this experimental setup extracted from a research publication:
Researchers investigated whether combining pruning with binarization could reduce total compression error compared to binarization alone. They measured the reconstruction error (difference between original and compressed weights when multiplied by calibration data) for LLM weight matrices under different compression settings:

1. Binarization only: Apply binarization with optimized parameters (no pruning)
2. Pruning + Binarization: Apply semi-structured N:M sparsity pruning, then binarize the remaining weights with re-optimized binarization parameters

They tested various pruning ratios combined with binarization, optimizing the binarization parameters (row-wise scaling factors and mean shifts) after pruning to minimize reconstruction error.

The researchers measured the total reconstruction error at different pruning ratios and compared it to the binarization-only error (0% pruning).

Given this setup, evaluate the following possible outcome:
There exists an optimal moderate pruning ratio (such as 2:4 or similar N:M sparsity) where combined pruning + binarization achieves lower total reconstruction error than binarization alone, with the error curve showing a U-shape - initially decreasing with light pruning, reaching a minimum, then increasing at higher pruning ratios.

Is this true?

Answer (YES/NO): YES